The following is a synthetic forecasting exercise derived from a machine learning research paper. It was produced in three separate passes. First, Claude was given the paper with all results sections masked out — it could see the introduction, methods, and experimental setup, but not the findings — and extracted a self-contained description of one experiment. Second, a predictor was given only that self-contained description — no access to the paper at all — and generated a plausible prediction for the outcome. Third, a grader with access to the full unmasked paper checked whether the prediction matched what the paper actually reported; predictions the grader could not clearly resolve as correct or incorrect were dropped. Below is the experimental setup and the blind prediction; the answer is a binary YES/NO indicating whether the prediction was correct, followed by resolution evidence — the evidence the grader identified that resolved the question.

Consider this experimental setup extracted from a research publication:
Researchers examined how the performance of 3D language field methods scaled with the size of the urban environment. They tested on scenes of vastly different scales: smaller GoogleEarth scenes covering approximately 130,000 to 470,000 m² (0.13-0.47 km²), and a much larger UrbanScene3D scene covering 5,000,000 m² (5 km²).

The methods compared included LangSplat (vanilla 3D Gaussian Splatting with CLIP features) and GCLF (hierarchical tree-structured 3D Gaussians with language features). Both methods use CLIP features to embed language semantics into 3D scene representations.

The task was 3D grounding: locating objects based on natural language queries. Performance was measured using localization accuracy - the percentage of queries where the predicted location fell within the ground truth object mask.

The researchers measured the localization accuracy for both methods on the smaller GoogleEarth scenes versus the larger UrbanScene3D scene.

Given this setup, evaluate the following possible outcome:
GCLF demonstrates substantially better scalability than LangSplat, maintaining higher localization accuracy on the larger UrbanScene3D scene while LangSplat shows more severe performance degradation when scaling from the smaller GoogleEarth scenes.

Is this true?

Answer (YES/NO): YES